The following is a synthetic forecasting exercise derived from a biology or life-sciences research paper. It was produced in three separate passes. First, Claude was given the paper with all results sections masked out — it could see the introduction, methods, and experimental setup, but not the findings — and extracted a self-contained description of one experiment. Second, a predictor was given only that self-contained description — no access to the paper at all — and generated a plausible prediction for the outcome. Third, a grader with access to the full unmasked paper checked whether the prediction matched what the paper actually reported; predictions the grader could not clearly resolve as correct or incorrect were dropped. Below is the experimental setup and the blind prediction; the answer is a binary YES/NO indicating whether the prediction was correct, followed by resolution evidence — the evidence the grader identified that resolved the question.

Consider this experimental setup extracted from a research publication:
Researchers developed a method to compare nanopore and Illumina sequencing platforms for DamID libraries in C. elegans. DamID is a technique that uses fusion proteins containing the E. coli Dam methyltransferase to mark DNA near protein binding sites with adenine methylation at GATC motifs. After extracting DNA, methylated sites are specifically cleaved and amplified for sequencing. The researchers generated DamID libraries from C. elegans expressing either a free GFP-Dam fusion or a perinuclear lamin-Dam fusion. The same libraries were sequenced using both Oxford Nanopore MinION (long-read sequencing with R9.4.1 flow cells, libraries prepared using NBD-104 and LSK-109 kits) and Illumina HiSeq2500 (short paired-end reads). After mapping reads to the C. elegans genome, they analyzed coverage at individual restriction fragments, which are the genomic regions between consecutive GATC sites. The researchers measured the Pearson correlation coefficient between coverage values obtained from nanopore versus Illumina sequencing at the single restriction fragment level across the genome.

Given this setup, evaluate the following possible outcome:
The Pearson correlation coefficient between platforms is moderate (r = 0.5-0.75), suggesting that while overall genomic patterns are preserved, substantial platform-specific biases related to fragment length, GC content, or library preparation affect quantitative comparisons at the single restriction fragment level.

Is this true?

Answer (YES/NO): NO